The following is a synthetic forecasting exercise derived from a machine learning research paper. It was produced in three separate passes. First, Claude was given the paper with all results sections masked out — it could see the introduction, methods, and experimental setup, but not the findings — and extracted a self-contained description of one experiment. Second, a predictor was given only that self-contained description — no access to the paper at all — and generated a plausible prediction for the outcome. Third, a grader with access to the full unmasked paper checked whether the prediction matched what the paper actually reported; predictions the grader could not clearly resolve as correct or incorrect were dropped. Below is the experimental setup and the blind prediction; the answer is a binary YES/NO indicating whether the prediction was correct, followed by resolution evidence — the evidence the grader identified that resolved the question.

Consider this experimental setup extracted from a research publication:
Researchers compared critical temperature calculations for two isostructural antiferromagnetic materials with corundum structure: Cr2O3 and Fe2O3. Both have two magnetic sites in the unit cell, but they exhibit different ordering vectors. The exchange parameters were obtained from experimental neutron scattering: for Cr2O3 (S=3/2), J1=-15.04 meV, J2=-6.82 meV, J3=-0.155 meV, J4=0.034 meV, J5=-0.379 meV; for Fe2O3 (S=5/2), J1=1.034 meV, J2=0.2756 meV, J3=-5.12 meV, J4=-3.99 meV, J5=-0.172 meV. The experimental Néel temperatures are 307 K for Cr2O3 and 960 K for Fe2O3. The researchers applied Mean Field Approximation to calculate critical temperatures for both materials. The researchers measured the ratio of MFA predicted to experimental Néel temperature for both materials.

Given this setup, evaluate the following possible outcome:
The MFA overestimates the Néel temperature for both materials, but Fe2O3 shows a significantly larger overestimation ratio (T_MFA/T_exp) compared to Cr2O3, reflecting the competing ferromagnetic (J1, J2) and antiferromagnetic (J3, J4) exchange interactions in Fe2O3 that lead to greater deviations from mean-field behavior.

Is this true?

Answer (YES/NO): NO